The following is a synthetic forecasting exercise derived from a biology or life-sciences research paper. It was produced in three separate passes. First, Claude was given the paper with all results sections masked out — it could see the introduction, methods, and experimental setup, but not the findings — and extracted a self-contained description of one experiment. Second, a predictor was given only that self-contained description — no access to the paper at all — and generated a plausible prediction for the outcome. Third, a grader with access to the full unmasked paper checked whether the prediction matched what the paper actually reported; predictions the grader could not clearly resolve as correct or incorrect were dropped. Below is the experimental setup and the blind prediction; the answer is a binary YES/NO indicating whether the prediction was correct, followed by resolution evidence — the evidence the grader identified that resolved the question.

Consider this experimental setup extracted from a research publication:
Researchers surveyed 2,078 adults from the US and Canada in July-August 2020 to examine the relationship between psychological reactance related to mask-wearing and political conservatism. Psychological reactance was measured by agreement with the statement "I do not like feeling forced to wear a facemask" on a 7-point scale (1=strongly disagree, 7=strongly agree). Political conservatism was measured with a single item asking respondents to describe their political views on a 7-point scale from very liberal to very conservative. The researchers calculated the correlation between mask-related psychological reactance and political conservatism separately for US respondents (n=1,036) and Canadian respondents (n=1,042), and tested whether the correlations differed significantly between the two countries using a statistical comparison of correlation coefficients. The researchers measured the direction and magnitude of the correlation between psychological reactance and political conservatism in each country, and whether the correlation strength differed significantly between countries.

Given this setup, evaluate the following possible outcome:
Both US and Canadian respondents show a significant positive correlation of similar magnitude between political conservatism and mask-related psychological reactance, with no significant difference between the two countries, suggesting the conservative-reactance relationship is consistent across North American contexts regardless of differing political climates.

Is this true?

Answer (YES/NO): YES